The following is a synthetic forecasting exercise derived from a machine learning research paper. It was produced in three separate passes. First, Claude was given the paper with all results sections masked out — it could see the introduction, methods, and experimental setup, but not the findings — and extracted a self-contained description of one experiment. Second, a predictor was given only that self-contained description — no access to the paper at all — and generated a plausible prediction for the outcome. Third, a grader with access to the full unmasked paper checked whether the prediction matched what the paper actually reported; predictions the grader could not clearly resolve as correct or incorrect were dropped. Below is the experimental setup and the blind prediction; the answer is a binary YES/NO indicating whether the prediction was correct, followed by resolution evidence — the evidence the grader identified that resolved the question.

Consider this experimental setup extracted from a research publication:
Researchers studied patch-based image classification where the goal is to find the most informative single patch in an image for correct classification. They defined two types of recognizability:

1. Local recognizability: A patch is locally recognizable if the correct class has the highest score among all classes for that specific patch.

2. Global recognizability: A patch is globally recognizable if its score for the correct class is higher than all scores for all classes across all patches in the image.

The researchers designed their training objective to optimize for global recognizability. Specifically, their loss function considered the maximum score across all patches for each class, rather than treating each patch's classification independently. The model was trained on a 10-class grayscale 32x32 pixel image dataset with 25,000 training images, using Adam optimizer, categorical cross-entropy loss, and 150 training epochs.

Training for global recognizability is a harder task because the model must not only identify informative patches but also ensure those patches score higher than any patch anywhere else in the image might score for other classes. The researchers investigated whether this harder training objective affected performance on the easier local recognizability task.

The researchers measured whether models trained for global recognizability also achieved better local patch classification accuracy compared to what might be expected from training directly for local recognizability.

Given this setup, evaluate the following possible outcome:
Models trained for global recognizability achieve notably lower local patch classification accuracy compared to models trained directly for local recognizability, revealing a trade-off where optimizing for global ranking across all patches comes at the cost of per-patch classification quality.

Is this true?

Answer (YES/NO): NO